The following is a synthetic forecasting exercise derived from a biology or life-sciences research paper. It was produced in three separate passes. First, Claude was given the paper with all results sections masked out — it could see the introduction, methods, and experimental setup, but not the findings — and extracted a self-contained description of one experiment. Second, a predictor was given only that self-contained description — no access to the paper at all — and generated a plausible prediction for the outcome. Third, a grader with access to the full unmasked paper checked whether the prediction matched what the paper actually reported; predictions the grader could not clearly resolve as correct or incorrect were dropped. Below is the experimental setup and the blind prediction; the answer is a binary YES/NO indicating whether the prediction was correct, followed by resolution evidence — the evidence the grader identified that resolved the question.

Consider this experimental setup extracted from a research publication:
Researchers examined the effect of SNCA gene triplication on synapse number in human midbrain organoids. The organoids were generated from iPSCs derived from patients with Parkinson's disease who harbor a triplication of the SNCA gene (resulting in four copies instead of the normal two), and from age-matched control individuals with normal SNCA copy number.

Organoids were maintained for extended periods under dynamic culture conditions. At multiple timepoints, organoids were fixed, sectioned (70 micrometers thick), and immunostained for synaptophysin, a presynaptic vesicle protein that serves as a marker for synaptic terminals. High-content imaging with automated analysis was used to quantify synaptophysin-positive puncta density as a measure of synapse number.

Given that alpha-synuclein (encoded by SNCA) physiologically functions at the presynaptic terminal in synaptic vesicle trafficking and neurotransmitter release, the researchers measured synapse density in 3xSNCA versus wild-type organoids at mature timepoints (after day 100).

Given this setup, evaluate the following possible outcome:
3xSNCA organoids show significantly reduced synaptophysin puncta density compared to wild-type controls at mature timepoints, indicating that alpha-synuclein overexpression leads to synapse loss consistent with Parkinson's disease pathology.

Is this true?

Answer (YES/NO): YES